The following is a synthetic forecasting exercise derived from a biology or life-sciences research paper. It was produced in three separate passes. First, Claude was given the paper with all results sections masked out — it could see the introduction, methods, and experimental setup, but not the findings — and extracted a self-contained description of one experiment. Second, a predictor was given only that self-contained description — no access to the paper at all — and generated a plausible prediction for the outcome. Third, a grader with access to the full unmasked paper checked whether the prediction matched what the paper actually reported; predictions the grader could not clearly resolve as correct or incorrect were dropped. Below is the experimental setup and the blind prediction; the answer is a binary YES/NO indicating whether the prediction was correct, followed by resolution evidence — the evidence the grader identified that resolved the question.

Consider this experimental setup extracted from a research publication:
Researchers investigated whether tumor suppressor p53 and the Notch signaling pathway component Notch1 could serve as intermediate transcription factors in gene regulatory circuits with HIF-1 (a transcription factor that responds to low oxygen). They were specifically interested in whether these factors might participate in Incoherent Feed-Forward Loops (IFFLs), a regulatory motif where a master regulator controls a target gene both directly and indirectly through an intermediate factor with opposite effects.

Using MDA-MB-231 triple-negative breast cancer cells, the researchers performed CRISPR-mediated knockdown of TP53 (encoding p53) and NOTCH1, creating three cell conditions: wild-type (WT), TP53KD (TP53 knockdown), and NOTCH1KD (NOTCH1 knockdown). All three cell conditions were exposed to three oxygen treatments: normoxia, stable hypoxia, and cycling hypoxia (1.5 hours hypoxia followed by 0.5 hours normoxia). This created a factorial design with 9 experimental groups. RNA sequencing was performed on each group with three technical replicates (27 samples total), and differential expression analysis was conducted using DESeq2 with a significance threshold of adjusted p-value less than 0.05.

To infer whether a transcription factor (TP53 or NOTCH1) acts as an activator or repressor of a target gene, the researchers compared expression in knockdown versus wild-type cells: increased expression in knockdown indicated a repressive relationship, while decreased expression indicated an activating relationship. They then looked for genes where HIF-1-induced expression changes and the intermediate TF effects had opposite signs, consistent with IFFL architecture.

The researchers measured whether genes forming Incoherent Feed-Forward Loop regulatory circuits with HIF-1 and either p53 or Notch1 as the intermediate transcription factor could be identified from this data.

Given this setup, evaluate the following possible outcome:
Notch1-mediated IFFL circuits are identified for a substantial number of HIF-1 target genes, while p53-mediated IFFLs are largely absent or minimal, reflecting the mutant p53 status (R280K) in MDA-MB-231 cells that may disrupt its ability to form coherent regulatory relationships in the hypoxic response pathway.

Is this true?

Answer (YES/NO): NO